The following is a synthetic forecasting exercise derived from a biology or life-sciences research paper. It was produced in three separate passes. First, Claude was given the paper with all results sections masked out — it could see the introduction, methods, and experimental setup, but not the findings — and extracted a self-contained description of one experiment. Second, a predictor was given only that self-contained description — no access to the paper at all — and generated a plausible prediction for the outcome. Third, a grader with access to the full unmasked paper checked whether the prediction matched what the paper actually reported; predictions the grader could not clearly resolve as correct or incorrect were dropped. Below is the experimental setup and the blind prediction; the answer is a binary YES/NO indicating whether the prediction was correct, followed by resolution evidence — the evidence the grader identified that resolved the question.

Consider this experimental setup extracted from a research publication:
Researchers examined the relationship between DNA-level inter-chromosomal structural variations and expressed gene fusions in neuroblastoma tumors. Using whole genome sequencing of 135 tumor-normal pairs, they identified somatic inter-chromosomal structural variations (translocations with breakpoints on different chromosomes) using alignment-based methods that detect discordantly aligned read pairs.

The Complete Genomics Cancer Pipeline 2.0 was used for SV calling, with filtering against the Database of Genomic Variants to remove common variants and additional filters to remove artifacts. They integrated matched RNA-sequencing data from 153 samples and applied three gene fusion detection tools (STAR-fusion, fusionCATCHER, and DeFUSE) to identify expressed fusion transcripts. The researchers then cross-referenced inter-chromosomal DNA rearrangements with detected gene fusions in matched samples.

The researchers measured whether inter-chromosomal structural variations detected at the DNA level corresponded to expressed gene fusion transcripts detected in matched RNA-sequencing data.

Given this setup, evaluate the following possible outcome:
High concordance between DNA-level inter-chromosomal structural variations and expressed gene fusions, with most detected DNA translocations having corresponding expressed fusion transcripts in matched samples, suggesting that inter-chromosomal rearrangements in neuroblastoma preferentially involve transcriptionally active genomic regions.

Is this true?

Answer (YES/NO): NO